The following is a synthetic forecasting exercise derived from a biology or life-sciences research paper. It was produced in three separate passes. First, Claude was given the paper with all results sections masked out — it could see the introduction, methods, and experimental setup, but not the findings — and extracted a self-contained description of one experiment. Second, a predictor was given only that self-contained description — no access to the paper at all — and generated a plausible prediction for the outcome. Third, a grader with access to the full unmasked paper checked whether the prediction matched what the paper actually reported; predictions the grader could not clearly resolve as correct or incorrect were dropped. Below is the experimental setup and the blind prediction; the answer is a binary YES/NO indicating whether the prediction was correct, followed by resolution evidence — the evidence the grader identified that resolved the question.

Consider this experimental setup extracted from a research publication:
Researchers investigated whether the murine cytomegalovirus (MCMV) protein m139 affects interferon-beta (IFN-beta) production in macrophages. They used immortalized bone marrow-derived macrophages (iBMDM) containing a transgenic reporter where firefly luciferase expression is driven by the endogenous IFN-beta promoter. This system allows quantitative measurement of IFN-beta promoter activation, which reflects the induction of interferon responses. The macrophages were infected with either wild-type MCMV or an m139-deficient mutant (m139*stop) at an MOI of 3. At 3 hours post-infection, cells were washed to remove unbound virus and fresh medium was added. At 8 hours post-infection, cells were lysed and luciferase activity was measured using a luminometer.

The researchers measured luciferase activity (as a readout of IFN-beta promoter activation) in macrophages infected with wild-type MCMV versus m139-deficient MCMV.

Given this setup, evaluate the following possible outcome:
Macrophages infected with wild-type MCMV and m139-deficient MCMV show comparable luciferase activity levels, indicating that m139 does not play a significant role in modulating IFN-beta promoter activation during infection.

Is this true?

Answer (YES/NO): NO